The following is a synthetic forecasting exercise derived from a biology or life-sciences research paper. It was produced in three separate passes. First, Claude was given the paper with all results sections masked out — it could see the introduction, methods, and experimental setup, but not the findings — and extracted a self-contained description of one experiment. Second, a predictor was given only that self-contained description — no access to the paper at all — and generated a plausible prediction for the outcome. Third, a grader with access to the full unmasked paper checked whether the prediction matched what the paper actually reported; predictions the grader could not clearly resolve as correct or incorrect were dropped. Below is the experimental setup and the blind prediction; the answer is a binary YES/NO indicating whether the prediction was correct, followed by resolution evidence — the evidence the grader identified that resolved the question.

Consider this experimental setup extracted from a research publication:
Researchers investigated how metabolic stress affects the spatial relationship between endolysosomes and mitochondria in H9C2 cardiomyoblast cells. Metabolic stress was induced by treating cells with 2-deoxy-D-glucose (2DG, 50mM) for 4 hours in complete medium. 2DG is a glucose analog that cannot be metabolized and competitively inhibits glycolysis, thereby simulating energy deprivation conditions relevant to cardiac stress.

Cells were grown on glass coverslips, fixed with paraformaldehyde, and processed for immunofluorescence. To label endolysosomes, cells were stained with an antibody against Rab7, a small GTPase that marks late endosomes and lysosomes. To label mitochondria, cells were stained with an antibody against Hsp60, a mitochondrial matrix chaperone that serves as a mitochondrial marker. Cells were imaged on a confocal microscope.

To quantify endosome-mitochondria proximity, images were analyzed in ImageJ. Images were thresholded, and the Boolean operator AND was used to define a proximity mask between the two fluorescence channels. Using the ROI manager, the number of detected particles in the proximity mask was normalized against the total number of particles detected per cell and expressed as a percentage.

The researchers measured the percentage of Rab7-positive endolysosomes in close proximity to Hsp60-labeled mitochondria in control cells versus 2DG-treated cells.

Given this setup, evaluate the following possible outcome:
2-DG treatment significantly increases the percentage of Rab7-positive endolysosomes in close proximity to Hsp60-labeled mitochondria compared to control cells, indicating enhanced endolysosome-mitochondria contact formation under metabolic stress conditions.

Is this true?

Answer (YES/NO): NO